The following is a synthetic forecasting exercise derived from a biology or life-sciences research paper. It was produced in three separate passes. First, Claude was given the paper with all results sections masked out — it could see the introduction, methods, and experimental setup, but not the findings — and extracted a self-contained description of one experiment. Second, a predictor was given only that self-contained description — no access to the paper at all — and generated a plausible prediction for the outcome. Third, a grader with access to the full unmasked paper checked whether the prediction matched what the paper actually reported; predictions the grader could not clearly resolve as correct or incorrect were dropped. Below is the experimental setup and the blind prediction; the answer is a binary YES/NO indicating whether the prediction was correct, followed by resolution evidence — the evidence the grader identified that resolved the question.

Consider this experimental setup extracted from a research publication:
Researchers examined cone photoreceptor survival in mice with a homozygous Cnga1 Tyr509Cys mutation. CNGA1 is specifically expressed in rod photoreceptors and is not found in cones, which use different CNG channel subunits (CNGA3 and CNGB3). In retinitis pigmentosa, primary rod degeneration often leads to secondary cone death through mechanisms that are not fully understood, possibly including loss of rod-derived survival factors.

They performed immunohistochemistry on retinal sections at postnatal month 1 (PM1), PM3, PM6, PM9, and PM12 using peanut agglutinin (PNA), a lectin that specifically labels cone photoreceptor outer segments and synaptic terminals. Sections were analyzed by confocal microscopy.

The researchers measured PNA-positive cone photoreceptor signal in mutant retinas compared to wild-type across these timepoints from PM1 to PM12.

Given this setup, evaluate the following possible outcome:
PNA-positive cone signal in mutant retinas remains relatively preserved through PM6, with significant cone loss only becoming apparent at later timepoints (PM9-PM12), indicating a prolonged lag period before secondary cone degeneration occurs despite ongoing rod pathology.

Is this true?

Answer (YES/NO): NO